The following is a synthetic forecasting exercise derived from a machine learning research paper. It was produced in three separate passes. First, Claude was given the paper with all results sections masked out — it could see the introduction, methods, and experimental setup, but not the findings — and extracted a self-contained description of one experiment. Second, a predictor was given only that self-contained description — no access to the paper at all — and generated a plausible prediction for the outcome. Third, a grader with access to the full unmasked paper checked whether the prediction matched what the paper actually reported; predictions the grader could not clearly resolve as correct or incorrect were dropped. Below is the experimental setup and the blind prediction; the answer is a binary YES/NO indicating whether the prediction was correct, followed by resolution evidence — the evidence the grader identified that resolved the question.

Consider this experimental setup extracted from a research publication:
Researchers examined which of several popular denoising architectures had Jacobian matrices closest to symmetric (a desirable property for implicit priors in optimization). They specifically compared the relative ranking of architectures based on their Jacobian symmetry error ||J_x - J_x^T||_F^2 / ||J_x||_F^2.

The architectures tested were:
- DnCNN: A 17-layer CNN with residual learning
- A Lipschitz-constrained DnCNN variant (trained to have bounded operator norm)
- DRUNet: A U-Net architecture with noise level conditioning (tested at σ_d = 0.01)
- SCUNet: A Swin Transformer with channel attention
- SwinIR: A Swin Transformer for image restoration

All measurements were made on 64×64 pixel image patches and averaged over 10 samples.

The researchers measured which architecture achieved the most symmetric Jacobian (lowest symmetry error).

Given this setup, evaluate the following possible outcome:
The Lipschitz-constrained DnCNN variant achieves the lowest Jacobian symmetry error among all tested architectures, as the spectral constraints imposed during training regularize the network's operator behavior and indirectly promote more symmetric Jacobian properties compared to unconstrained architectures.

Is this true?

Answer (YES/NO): YES